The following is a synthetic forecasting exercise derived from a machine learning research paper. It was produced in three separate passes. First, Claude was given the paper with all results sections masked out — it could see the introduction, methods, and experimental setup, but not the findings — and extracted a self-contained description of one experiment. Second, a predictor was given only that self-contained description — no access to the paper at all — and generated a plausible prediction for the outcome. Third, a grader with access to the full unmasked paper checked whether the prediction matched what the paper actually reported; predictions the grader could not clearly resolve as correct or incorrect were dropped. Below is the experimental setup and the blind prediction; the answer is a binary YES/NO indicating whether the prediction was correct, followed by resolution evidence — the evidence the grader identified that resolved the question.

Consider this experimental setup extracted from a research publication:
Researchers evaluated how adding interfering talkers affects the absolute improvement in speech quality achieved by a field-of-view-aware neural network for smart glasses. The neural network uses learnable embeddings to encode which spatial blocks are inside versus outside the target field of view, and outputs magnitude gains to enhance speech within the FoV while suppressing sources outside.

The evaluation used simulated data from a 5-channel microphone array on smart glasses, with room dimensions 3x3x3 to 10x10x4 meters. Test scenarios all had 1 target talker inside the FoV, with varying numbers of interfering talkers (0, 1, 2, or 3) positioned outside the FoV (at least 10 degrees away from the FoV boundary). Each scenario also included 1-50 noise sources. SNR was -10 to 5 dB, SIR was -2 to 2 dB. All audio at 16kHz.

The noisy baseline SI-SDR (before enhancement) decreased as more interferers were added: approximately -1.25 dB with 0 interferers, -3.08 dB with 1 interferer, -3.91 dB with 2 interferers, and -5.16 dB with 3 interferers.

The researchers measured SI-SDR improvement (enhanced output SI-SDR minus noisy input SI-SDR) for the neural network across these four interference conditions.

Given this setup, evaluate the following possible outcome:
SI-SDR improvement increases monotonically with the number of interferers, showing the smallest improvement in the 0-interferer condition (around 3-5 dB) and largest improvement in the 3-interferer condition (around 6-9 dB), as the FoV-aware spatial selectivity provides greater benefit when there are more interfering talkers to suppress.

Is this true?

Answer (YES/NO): NO